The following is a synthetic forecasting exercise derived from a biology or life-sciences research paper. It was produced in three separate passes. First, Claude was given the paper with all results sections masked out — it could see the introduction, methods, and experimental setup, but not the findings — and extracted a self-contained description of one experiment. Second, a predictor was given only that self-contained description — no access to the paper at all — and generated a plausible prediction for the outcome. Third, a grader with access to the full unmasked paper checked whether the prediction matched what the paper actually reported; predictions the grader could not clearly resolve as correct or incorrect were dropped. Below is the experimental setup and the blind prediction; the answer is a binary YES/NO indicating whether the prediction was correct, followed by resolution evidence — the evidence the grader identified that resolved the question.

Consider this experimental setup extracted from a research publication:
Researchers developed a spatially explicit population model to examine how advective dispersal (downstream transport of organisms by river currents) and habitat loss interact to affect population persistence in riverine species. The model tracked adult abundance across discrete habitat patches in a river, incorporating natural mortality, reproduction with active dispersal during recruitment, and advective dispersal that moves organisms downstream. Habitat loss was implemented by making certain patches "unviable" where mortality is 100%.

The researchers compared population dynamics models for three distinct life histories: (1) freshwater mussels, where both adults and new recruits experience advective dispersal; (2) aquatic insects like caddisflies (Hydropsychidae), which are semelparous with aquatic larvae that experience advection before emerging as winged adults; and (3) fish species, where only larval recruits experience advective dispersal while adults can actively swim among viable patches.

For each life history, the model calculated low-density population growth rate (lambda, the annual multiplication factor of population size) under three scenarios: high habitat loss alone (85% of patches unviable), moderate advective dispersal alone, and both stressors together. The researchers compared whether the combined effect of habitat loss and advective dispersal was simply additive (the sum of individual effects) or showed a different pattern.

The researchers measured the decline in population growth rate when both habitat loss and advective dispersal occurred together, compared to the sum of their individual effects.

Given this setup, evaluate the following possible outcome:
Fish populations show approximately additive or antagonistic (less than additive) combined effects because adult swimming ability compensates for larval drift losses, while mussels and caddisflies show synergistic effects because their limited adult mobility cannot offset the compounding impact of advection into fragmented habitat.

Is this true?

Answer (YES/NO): NO